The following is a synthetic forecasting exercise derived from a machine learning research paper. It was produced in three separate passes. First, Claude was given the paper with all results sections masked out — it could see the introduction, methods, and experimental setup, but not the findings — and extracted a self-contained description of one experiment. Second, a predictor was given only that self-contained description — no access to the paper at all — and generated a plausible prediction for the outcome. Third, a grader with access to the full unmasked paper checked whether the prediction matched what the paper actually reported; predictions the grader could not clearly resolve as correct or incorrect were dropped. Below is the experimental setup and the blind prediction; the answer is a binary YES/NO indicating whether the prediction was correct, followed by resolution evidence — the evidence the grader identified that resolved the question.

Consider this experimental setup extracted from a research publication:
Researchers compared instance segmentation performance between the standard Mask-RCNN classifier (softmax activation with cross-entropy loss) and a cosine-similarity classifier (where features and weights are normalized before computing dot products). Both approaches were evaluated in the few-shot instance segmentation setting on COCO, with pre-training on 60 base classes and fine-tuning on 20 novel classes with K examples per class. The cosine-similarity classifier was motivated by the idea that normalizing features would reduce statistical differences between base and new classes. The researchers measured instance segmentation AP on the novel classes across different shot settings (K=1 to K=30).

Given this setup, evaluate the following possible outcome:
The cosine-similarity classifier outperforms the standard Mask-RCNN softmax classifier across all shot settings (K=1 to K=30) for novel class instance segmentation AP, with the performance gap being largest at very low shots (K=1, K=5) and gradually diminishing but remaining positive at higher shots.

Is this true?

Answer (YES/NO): NO